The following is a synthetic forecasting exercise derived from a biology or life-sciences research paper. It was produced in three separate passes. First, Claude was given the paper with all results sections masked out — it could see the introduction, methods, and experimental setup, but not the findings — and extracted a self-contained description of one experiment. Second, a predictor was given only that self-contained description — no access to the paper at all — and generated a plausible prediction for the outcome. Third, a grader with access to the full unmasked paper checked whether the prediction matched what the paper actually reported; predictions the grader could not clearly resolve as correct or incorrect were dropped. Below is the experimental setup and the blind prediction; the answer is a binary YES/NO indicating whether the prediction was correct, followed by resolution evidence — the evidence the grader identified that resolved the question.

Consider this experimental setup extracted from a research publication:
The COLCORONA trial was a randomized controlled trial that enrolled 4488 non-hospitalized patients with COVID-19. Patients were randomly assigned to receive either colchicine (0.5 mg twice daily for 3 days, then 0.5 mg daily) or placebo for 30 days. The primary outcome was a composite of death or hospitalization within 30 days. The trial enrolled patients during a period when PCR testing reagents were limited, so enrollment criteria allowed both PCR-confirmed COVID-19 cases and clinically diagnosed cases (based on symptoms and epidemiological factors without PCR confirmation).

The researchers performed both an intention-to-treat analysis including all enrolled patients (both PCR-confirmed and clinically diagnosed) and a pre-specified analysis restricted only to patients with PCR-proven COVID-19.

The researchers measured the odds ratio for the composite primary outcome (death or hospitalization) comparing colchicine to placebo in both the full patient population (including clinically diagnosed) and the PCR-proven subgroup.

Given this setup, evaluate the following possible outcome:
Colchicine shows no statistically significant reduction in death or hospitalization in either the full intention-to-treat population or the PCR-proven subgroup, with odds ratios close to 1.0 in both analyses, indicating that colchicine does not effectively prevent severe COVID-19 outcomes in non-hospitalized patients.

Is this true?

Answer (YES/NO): NO